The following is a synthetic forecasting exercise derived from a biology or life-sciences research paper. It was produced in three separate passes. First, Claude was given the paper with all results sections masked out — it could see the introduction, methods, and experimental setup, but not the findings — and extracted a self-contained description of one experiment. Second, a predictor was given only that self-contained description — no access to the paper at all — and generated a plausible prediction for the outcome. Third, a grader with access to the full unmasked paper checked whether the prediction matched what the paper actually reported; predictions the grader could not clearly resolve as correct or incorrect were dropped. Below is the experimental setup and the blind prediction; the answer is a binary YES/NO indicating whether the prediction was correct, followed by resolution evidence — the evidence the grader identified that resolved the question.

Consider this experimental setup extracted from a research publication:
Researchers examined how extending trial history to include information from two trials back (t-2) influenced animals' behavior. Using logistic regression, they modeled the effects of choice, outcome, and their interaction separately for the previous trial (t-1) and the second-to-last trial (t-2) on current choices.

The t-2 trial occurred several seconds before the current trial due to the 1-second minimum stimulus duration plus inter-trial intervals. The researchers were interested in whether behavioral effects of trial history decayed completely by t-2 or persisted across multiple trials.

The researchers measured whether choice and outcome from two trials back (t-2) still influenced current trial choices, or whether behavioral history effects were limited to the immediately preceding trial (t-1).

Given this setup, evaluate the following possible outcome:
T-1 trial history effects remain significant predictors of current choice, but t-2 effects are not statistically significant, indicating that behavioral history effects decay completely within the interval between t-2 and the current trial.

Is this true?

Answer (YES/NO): YES